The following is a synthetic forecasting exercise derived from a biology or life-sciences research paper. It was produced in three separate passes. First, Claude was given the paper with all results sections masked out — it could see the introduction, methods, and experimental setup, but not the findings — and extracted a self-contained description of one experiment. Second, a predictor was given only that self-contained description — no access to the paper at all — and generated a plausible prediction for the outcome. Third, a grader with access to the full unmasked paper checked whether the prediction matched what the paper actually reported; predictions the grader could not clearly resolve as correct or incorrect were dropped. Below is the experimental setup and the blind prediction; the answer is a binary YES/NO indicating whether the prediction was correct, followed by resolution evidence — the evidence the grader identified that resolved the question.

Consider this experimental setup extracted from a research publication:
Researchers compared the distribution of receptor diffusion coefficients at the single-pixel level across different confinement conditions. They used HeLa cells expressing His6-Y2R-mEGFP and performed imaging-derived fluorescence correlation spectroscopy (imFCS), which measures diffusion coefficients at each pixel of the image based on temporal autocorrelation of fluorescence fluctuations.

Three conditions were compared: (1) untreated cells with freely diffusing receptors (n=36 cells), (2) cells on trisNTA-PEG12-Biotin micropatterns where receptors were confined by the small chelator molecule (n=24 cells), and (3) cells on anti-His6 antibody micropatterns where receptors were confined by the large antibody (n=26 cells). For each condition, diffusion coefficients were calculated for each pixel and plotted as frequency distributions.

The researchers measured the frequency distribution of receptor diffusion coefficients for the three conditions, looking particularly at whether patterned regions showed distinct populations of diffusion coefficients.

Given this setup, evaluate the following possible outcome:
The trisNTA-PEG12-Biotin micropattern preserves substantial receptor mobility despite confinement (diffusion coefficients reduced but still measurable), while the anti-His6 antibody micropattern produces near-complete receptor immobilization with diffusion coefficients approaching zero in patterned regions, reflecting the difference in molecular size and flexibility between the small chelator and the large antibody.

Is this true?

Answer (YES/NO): NO